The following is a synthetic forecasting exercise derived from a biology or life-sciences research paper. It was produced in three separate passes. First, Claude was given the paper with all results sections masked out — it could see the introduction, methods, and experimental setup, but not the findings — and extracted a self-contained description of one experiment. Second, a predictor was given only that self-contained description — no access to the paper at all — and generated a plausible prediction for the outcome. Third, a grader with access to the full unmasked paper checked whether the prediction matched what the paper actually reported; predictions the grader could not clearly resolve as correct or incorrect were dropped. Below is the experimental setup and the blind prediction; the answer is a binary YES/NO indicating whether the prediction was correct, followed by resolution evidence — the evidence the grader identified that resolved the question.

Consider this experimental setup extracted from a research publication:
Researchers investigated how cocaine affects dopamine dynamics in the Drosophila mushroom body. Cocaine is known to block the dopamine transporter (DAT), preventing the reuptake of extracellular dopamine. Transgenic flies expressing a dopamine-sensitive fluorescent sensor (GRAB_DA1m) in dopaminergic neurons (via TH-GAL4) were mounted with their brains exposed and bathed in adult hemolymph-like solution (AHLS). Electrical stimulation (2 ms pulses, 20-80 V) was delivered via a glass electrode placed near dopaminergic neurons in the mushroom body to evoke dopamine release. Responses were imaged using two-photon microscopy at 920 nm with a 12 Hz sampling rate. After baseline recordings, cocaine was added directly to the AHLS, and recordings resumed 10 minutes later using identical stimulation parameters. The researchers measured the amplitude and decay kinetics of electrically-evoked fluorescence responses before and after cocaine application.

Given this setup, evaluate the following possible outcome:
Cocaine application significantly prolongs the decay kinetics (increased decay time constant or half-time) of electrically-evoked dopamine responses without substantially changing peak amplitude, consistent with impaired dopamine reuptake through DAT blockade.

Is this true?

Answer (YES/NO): NO